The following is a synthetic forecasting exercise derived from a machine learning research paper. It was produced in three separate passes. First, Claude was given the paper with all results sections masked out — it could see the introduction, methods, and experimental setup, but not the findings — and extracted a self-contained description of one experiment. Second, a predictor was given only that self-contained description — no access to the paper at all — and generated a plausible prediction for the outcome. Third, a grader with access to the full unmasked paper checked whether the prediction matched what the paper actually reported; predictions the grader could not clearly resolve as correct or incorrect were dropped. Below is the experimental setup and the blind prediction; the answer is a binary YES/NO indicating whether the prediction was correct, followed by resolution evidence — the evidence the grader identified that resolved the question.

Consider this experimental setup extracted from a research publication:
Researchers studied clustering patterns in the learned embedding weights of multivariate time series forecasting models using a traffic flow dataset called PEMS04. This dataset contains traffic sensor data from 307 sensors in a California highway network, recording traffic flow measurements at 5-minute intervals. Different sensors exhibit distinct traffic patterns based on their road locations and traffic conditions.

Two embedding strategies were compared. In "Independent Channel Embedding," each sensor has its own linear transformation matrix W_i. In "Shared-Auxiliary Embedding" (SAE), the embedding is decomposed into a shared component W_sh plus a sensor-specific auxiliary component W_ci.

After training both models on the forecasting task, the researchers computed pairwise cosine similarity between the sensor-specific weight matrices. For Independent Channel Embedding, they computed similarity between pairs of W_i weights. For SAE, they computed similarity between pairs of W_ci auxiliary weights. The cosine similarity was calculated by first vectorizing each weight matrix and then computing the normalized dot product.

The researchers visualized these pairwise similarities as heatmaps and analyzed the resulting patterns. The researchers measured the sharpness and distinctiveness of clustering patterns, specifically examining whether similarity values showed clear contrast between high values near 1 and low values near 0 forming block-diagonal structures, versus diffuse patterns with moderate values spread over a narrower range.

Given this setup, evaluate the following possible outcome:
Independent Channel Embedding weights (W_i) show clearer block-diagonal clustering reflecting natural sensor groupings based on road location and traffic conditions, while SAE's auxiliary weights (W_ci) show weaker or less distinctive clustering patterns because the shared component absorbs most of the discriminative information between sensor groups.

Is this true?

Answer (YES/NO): NO